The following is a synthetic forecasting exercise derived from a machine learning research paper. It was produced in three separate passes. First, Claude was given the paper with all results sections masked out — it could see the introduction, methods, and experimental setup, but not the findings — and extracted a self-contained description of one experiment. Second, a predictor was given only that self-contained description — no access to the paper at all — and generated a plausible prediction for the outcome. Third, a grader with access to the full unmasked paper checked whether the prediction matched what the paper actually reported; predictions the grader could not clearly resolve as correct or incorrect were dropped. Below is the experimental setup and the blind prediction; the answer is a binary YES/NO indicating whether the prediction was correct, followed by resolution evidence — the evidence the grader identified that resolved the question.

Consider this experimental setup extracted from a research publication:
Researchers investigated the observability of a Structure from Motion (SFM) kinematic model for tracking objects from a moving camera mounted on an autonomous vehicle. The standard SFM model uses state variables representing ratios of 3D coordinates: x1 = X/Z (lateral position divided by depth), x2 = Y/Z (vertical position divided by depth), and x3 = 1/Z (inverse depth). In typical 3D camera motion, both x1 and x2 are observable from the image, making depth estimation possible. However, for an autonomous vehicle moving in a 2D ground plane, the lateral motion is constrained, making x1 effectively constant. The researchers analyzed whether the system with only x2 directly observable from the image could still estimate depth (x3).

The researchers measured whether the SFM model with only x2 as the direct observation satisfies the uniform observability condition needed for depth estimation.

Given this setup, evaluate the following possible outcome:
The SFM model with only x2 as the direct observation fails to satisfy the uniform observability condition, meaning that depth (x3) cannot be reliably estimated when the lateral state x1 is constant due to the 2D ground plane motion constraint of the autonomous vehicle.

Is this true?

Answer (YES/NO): YES